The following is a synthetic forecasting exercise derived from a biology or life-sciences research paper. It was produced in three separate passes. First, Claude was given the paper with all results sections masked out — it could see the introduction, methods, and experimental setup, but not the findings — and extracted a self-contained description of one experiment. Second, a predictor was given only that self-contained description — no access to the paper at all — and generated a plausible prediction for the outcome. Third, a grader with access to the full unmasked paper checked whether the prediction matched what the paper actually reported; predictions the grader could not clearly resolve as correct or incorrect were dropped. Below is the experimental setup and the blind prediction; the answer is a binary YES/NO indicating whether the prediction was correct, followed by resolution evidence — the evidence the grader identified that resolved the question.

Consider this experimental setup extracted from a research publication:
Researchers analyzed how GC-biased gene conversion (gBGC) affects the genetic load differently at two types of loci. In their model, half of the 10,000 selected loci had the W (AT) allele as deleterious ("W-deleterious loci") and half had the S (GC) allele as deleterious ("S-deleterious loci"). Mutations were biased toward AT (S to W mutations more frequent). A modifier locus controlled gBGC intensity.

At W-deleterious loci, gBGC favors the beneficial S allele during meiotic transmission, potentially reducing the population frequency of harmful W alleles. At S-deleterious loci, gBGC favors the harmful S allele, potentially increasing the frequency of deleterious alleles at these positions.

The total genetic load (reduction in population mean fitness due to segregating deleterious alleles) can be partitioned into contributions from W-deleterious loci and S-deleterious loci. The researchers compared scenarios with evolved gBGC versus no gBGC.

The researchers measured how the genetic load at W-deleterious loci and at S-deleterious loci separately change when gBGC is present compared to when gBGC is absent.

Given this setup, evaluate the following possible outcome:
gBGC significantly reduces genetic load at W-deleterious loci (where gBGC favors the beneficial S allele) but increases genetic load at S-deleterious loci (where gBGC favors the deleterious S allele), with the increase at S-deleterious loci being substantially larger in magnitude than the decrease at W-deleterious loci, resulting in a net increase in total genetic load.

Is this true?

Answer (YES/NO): YES